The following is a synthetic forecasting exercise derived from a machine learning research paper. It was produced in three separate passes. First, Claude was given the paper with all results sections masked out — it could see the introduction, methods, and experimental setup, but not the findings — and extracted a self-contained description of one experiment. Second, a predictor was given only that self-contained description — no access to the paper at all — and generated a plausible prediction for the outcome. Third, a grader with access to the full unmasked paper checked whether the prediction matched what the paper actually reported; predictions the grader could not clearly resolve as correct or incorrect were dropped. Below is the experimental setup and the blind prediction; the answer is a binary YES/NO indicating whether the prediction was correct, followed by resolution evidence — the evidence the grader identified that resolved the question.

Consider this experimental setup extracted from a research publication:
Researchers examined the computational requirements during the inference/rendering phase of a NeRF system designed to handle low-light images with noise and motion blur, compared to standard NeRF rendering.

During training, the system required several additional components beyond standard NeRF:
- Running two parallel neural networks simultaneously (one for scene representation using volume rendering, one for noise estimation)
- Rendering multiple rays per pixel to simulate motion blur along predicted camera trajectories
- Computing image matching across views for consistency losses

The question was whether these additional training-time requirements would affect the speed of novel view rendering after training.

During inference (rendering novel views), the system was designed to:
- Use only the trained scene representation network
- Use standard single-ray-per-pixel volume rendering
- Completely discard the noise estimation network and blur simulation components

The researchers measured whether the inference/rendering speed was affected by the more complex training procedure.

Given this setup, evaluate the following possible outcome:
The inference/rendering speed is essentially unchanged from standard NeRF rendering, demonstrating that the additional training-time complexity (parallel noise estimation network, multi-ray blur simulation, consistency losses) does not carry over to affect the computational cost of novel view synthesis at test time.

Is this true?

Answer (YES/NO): YES